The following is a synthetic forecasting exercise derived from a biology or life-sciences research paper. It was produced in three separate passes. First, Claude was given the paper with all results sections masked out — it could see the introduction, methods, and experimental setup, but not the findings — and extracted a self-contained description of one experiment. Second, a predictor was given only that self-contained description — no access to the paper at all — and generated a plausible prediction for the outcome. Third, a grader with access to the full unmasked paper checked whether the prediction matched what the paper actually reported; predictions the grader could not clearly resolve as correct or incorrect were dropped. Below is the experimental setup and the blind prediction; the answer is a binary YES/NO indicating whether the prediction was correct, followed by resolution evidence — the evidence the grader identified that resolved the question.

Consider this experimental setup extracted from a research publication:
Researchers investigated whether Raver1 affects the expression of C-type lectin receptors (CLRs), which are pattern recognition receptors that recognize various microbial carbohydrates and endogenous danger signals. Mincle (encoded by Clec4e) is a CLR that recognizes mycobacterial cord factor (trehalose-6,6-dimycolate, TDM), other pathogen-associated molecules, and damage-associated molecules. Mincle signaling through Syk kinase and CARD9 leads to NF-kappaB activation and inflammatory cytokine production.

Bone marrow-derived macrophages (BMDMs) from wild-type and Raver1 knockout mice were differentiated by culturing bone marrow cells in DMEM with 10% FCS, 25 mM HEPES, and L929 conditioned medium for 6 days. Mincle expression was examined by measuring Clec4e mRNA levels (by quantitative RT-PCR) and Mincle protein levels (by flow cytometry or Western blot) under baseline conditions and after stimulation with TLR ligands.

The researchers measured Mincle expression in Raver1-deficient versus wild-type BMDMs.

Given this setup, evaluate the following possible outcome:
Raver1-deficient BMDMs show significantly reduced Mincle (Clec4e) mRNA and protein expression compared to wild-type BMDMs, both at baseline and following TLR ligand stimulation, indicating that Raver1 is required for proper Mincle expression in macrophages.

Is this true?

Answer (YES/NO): YES